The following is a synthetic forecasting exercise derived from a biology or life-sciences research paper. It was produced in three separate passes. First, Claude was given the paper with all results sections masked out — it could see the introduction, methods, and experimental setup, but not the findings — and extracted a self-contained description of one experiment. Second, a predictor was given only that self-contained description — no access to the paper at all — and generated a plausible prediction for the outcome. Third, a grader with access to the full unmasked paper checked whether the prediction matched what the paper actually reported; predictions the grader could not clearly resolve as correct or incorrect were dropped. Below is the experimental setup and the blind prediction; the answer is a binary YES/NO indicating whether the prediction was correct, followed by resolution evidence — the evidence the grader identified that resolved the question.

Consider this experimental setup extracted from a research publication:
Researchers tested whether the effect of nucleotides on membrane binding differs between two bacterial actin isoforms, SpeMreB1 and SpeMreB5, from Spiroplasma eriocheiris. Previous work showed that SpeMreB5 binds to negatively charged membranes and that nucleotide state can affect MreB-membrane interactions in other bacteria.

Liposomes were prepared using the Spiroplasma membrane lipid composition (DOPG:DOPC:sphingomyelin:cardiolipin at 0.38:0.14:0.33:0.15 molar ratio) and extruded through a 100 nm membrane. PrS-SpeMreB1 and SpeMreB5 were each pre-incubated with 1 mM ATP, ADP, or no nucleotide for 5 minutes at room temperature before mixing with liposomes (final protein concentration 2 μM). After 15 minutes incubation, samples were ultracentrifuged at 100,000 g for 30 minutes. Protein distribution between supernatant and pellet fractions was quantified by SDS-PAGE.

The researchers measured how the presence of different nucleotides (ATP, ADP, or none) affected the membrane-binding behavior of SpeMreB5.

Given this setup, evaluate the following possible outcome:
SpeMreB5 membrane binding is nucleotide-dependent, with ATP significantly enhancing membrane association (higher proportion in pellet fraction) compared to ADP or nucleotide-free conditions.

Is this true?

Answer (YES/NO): NO